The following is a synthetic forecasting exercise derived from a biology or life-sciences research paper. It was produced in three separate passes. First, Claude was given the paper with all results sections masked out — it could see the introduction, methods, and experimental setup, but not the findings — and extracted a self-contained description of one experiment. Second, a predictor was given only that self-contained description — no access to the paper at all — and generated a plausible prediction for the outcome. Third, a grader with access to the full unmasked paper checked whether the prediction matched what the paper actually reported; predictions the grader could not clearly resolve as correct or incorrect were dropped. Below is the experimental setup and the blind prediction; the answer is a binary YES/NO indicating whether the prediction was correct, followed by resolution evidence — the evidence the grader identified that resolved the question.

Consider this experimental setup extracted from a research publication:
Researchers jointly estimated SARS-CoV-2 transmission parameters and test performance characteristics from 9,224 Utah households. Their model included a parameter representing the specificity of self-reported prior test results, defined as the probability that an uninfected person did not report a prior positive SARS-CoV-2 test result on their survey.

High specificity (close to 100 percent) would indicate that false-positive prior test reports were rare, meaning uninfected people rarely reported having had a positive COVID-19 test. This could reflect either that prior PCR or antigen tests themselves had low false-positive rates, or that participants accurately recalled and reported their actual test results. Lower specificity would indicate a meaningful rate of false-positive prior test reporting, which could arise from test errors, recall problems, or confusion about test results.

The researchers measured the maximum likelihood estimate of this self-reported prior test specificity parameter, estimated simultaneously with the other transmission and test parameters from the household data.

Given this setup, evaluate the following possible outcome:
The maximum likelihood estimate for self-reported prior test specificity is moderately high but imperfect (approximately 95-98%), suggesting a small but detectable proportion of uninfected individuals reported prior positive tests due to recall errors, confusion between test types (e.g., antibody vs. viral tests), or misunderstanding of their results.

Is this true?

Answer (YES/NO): NO